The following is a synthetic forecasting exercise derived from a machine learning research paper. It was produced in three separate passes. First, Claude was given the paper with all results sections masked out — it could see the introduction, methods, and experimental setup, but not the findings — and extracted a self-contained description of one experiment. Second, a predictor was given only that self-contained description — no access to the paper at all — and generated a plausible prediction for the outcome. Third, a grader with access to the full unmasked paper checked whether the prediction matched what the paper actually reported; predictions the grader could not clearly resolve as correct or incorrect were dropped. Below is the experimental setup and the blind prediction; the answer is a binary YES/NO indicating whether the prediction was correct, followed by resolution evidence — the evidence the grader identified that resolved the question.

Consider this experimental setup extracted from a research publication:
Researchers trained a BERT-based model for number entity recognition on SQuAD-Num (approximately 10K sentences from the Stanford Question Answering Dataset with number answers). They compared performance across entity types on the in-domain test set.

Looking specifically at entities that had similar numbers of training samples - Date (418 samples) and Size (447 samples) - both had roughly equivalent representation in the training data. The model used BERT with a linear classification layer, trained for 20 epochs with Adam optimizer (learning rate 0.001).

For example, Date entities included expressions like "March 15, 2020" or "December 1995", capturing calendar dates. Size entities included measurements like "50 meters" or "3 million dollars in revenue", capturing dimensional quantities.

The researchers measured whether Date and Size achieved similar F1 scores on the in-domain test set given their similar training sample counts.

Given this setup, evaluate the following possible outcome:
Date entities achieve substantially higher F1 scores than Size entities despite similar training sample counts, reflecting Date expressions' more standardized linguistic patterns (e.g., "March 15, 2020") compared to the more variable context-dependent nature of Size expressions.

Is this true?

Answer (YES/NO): YES